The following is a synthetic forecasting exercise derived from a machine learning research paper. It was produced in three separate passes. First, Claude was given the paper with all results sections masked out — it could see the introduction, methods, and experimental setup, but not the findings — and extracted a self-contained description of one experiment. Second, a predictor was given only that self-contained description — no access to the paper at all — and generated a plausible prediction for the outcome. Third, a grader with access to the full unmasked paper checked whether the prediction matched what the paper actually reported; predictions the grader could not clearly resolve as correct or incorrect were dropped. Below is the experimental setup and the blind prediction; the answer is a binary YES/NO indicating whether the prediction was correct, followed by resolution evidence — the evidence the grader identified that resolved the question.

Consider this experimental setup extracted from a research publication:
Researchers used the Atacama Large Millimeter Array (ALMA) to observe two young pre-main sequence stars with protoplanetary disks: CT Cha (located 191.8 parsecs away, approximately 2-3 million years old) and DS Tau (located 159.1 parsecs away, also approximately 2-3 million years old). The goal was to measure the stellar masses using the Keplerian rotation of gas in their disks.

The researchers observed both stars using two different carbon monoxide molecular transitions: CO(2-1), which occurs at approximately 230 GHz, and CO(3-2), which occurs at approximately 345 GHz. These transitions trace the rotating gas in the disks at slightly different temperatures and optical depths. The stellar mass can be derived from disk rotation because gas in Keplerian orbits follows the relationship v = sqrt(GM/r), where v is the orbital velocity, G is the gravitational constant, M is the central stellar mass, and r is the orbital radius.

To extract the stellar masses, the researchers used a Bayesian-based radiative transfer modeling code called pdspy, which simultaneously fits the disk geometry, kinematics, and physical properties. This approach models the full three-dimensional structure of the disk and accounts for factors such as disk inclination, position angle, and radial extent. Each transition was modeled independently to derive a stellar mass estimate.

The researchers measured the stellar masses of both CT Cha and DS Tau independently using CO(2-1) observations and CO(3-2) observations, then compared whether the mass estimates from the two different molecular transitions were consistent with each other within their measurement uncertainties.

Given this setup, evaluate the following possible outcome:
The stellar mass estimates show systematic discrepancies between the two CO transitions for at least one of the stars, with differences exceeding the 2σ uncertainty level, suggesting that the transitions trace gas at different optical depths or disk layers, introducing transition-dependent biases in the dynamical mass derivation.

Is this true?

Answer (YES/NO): YES